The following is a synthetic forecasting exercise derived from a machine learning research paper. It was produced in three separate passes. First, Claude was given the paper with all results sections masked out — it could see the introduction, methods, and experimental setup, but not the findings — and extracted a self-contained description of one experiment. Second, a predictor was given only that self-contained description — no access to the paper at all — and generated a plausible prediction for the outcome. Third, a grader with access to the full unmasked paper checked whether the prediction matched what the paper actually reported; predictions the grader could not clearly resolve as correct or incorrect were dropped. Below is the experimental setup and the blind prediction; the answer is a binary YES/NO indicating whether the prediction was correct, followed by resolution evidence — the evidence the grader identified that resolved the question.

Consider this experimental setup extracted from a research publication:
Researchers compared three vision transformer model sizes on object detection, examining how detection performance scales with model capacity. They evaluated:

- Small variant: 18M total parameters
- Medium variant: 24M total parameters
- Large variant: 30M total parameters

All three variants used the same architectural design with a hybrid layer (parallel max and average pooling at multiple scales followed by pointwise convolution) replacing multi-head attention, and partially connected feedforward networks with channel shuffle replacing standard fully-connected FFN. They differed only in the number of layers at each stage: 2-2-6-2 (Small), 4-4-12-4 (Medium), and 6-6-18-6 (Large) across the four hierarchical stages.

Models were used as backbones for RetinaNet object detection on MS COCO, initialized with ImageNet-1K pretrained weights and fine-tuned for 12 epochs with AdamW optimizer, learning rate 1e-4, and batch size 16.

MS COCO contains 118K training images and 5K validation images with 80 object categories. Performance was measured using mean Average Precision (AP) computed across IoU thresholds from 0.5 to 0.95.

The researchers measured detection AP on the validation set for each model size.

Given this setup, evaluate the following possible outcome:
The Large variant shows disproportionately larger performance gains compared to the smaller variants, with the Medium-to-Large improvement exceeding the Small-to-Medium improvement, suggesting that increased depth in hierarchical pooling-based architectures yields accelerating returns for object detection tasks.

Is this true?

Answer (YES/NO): NO